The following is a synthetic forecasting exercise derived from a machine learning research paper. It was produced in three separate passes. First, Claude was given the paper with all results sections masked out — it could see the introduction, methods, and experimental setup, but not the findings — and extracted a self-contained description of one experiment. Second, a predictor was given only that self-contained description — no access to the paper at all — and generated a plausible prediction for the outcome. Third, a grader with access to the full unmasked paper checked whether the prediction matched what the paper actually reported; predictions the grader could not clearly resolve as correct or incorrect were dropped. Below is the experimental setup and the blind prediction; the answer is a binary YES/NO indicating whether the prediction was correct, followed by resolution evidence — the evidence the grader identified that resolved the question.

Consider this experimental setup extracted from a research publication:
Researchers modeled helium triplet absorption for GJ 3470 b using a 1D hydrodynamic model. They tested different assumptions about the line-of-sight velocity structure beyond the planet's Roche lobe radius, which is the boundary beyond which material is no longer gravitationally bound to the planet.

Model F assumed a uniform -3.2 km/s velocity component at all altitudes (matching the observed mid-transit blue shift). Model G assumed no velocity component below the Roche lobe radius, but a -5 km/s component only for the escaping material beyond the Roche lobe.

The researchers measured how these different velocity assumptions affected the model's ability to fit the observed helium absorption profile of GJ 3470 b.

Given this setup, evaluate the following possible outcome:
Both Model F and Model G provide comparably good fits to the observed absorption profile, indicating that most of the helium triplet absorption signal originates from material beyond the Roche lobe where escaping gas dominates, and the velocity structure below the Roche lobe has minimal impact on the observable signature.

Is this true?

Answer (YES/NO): YES